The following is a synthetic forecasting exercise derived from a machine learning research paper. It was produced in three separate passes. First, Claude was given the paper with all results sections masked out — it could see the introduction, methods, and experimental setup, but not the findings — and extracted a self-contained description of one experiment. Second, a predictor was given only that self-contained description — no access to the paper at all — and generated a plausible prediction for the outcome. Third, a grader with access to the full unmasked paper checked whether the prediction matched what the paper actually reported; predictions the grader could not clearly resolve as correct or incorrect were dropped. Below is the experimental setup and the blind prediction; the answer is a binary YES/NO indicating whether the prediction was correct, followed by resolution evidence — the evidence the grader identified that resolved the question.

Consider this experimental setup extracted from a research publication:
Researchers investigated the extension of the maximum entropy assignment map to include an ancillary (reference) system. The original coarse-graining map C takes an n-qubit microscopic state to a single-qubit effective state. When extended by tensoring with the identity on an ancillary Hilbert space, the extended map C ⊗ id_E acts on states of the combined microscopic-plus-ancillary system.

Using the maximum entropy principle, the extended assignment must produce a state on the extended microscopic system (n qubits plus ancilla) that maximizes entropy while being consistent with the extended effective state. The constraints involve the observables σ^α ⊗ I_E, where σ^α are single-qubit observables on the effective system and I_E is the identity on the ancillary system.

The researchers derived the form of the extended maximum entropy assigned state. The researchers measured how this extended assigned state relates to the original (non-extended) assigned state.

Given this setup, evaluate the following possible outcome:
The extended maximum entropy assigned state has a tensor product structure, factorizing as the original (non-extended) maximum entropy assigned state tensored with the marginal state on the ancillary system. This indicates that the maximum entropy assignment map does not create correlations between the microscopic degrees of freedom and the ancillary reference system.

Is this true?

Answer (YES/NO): NO